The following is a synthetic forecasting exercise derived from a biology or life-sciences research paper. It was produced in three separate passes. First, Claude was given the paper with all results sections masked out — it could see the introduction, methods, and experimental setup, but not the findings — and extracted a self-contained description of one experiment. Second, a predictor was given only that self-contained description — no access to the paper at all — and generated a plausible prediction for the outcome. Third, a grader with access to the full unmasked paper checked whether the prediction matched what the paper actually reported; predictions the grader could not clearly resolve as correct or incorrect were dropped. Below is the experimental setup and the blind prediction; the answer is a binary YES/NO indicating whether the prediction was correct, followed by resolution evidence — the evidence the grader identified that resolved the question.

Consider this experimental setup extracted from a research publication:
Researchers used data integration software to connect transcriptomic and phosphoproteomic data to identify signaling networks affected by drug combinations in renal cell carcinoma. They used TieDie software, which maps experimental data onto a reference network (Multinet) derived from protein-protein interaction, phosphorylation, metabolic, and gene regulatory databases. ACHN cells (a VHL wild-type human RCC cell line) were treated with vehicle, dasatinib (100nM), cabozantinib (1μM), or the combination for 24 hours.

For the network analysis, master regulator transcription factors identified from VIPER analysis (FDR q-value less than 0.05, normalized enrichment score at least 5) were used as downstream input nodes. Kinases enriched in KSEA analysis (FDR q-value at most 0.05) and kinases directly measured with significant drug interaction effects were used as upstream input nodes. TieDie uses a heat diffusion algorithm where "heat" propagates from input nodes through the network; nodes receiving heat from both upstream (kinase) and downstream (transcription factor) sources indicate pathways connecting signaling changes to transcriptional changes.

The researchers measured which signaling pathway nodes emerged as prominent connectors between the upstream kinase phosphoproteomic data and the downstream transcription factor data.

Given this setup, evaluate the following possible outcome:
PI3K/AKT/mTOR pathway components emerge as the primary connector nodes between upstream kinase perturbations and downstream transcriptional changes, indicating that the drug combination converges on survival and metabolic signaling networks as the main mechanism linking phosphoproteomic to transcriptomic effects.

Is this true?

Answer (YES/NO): NO